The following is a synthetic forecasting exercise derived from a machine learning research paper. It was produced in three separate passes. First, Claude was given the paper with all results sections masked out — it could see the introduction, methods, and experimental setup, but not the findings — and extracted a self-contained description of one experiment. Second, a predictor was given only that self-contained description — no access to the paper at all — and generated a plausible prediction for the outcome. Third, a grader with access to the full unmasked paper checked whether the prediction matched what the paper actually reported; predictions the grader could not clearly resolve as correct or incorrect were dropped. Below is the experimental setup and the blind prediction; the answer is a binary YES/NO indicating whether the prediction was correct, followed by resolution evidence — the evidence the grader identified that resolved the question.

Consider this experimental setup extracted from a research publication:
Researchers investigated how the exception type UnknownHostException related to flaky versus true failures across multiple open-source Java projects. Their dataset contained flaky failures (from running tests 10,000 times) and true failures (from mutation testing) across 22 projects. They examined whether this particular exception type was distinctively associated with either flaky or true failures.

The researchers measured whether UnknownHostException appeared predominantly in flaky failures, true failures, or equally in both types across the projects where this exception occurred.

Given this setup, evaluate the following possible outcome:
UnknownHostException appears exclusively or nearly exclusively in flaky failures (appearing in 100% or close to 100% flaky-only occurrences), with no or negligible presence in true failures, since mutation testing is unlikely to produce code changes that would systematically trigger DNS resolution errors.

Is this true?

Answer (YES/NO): NO